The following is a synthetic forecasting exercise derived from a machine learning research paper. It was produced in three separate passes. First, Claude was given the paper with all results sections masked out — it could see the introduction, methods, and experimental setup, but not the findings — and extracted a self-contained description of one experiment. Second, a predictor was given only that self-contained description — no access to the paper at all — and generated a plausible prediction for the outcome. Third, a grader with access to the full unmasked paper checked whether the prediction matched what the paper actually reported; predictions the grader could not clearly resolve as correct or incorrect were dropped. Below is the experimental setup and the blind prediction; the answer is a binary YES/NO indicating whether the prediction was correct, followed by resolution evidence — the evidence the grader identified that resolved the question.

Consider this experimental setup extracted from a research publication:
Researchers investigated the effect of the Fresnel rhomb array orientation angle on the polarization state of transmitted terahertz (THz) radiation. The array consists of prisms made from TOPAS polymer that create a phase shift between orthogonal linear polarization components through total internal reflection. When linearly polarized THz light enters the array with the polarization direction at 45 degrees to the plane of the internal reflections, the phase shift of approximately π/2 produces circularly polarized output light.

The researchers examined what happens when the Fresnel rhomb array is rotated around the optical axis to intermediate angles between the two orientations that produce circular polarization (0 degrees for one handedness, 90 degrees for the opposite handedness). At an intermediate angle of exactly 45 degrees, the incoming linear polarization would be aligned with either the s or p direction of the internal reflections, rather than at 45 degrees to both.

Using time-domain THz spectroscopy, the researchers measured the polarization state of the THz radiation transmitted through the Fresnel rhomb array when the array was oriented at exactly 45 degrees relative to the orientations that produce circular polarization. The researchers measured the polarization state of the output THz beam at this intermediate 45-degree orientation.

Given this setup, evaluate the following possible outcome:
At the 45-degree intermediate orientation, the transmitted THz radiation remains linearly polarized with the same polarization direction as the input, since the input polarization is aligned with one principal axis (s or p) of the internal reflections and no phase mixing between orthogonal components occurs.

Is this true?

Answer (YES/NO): YES